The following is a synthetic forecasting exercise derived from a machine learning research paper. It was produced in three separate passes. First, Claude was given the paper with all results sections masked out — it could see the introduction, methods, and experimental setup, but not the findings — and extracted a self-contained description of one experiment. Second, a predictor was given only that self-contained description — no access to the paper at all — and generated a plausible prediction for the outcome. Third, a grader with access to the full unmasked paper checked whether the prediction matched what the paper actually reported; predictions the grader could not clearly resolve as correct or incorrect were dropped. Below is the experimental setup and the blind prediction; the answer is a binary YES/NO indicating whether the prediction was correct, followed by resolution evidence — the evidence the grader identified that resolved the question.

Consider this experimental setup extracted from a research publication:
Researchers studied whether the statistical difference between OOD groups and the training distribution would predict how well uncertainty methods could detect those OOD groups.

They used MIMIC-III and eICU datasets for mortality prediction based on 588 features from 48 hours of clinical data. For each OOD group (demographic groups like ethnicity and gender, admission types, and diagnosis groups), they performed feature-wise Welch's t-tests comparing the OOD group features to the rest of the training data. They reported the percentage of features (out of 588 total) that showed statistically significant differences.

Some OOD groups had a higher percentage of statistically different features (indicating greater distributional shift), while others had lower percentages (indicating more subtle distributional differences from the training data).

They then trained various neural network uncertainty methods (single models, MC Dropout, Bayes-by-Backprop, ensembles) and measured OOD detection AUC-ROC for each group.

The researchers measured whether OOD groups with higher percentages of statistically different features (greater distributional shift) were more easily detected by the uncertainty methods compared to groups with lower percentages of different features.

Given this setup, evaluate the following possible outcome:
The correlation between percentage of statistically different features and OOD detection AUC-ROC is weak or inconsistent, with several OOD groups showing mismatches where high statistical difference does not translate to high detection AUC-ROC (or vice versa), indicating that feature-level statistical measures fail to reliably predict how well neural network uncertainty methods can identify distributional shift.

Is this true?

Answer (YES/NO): YES